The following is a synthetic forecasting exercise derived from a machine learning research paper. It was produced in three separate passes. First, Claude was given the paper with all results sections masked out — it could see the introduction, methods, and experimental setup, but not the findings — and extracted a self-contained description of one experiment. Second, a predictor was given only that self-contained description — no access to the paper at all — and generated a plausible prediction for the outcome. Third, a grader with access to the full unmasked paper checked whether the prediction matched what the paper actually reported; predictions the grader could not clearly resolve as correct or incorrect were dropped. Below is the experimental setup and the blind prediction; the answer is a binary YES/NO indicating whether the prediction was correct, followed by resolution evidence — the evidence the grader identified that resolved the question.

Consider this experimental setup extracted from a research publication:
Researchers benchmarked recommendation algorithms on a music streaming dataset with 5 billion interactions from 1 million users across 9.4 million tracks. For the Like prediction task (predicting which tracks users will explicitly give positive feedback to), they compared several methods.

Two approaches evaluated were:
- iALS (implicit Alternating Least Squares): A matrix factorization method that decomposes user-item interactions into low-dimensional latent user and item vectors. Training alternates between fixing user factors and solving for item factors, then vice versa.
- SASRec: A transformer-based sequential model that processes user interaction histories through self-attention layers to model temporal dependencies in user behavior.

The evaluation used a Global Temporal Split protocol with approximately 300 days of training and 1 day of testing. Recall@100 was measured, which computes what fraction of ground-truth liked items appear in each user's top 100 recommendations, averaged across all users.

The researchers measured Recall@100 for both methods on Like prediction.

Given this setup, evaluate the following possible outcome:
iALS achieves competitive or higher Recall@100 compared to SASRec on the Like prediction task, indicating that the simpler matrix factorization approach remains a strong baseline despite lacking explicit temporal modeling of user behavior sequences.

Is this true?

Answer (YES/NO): NO